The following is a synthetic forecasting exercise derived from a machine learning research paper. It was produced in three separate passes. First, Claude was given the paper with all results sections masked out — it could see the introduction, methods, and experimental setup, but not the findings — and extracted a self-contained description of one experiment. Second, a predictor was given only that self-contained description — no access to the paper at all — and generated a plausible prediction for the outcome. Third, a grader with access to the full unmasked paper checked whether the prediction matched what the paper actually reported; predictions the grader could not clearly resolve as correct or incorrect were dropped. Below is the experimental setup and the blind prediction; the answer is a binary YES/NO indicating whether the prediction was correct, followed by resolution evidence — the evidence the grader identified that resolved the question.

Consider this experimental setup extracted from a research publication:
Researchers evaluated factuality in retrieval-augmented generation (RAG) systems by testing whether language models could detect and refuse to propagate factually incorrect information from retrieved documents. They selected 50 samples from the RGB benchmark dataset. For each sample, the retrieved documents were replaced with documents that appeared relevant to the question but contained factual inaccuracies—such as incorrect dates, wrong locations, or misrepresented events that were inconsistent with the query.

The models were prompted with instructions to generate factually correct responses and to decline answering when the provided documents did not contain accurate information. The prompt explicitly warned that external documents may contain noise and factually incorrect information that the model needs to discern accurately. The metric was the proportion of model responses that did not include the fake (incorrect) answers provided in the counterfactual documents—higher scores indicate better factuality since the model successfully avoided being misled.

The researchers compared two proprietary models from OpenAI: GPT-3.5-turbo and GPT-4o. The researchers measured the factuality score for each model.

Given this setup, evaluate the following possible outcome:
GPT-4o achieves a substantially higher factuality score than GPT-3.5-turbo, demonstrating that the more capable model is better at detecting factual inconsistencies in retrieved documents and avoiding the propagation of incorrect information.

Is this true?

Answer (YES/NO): NO